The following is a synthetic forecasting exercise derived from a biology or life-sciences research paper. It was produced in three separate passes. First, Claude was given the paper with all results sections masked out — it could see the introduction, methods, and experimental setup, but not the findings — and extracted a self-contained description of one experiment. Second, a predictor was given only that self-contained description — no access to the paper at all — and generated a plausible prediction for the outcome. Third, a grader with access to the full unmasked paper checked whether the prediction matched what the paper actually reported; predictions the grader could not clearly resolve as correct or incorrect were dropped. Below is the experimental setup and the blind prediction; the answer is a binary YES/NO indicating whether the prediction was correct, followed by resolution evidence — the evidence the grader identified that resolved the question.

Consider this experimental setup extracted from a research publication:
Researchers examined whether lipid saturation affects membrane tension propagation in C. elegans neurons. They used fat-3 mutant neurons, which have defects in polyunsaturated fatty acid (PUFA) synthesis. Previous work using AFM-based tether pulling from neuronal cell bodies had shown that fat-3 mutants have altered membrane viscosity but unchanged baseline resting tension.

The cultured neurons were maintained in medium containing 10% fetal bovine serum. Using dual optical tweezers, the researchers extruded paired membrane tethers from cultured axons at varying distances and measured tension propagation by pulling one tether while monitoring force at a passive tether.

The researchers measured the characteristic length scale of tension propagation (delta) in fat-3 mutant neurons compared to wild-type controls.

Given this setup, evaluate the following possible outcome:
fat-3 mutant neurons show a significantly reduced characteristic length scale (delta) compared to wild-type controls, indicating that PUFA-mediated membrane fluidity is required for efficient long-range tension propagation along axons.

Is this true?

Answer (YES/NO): NO